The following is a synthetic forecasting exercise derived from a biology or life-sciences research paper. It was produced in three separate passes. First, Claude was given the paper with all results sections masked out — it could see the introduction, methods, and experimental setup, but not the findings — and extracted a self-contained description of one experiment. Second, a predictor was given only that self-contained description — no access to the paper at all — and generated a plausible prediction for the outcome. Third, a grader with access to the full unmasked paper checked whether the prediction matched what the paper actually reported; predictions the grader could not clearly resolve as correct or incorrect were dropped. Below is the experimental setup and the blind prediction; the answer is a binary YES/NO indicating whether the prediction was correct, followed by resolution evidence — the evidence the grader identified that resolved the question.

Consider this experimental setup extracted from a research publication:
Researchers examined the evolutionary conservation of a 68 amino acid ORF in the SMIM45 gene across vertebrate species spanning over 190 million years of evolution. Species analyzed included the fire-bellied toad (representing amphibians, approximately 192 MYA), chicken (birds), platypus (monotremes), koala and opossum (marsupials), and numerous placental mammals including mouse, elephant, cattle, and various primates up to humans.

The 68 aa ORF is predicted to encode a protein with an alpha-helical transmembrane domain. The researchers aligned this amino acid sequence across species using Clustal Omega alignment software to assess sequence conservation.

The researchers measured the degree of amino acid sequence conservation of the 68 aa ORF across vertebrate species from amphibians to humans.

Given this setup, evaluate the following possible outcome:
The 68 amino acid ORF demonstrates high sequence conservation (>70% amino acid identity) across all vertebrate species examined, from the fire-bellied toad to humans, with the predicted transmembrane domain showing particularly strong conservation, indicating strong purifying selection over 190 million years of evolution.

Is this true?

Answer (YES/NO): NO